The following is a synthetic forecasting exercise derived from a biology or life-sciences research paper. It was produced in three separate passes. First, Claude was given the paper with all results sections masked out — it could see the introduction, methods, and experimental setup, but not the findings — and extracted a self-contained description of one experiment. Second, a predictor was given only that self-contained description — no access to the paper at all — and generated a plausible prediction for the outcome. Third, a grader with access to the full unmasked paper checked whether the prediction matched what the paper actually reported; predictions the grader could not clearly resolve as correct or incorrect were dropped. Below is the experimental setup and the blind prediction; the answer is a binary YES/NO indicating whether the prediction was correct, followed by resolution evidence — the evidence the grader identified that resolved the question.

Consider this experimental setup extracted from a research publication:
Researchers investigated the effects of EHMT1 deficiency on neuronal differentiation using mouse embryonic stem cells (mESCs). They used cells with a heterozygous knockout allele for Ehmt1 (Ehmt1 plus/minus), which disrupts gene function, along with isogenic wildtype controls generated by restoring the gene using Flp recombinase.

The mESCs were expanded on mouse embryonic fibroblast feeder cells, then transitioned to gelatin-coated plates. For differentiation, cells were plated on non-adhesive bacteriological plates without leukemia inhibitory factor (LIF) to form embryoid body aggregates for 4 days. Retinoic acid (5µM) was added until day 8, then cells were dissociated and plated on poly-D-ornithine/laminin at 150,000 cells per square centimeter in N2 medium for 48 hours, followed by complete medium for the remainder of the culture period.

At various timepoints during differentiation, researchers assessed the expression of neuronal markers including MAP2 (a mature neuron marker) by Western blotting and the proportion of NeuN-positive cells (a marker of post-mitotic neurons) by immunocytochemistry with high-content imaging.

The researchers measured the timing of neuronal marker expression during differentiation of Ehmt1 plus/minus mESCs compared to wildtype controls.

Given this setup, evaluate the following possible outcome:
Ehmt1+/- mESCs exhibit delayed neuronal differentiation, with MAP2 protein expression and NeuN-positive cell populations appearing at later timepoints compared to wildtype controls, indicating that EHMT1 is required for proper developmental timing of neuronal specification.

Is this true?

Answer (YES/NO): NO